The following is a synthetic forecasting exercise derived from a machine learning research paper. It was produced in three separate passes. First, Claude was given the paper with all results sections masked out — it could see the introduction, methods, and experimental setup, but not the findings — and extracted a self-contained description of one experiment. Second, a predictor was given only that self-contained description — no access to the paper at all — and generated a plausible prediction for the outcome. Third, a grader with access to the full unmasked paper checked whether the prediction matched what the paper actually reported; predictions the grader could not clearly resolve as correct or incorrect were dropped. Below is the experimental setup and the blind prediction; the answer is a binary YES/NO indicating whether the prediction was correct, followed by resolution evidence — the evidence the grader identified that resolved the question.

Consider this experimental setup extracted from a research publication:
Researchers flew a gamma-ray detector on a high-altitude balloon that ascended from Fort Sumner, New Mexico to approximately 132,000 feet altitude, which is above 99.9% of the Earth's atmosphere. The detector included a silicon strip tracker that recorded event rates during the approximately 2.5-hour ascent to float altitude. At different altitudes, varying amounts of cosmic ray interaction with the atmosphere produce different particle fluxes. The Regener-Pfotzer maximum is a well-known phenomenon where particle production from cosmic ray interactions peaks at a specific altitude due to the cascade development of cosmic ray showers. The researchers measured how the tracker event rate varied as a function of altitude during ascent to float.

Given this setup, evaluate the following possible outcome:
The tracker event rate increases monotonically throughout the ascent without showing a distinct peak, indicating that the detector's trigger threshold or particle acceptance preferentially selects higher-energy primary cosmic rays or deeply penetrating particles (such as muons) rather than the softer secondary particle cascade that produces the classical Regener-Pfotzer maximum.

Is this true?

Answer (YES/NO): NO